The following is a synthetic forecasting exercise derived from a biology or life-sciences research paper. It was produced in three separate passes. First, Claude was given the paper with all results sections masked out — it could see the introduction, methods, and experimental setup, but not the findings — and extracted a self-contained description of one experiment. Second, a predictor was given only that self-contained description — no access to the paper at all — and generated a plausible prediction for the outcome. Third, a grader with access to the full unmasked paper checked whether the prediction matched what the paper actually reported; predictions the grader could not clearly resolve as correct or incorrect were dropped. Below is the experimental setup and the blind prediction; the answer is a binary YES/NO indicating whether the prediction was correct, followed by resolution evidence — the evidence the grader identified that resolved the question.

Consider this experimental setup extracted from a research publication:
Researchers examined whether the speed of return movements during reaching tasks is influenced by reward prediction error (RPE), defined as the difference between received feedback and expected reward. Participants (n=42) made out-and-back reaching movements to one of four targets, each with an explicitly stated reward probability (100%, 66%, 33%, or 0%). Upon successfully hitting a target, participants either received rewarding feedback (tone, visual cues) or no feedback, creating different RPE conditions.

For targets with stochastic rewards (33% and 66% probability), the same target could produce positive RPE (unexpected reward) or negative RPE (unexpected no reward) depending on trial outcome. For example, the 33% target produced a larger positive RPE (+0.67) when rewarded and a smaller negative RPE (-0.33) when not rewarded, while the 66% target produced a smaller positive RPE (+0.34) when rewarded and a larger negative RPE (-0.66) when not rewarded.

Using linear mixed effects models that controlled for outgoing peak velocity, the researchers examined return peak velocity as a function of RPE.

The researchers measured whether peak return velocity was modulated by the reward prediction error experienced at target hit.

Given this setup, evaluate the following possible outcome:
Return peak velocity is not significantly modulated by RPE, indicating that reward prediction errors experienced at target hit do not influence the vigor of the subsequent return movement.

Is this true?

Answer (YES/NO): NO